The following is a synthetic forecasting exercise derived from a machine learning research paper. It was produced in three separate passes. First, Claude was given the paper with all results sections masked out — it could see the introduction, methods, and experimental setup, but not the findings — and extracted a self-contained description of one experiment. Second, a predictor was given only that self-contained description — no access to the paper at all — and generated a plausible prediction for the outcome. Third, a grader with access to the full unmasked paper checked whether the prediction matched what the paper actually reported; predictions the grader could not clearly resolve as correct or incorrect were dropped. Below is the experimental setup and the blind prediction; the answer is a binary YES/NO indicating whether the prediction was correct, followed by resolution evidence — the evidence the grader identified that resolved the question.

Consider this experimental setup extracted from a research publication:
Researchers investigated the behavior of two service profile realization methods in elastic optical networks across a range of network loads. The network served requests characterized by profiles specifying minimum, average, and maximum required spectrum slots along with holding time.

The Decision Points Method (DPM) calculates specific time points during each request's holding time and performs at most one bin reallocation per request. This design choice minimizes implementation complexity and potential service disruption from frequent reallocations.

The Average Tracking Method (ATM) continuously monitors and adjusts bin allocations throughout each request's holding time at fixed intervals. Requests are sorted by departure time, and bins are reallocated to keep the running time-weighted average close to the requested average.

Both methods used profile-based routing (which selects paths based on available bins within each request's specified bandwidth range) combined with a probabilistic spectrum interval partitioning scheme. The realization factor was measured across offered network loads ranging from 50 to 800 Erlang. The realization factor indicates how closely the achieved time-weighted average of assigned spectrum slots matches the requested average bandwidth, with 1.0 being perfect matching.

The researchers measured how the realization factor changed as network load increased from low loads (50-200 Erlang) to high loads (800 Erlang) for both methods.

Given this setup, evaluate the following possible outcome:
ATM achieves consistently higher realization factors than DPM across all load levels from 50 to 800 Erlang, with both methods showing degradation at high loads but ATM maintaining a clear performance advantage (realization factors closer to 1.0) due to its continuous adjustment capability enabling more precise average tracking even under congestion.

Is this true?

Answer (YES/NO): NO